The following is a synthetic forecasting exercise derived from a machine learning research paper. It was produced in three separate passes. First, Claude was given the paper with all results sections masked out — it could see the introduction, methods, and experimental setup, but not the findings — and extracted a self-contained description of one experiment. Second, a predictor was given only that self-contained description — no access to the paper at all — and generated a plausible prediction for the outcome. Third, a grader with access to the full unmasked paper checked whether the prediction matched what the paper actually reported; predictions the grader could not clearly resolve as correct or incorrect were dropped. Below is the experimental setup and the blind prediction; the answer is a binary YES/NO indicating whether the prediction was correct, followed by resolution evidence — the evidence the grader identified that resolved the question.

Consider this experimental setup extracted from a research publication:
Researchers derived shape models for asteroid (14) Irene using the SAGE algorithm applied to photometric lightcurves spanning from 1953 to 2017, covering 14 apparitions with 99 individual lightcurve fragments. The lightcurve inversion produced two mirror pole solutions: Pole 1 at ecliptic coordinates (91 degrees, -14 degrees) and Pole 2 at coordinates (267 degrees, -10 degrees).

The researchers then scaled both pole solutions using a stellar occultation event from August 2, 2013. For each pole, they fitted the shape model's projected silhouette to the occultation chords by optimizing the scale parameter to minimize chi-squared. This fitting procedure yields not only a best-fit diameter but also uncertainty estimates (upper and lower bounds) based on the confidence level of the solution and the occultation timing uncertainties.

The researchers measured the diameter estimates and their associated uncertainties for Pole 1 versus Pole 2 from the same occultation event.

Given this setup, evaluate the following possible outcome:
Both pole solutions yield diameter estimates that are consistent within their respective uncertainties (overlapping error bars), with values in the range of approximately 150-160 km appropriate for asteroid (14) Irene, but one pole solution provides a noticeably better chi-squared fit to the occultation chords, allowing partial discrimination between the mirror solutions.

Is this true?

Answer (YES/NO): NO